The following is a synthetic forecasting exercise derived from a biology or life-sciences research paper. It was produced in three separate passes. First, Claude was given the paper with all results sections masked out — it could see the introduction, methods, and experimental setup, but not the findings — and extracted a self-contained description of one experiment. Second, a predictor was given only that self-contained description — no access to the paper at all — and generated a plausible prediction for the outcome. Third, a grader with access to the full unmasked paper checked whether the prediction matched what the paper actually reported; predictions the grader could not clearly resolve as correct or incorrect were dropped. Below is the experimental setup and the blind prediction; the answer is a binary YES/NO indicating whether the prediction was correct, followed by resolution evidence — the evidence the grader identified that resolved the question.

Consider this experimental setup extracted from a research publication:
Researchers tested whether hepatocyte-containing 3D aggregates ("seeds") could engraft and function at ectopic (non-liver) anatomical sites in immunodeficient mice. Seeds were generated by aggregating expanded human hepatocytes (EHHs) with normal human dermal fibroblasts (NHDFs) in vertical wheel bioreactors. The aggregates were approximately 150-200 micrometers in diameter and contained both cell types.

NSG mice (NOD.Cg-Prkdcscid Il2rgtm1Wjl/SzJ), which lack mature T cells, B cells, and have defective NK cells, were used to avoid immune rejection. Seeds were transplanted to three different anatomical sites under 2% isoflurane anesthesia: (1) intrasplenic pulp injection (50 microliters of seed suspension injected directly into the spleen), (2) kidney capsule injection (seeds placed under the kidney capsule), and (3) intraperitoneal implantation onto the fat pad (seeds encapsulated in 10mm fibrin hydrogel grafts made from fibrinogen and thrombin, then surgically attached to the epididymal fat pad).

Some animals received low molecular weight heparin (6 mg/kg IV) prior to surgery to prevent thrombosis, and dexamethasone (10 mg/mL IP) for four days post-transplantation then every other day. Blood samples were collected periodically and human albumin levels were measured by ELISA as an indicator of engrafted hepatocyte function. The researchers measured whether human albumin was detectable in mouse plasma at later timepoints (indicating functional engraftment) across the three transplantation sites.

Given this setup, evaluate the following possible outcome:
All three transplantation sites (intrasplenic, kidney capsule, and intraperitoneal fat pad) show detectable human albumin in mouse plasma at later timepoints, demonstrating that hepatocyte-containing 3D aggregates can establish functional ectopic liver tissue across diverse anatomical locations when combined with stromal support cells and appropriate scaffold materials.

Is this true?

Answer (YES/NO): YES